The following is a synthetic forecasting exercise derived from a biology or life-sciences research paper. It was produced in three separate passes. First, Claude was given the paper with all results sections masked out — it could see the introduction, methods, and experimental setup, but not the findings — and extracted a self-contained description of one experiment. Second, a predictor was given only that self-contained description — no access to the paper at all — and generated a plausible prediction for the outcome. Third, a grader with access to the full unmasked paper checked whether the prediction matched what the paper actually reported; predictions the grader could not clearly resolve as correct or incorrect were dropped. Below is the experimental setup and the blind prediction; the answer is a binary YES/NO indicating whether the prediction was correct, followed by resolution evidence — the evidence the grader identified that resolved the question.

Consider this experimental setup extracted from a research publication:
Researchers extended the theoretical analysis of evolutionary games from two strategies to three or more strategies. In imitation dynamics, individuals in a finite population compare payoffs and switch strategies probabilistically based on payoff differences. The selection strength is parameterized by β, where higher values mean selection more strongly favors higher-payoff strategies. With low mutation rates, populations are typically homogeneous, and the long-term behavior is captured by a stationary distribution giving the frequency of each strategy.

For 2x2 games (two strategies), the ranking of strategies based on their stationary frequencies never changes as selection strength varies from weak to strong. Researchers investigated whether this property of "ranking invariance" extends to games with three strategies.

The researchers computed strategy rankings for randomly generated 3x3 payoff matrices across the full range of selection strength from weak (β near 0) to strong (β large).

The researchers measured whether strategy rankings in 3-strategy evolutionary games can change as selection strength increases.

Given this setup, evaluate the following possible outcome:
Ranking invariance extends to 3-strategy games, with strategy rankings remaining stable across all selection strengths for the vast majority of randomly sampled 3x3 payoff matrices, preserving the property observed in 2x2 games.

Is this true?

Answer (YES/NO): NO